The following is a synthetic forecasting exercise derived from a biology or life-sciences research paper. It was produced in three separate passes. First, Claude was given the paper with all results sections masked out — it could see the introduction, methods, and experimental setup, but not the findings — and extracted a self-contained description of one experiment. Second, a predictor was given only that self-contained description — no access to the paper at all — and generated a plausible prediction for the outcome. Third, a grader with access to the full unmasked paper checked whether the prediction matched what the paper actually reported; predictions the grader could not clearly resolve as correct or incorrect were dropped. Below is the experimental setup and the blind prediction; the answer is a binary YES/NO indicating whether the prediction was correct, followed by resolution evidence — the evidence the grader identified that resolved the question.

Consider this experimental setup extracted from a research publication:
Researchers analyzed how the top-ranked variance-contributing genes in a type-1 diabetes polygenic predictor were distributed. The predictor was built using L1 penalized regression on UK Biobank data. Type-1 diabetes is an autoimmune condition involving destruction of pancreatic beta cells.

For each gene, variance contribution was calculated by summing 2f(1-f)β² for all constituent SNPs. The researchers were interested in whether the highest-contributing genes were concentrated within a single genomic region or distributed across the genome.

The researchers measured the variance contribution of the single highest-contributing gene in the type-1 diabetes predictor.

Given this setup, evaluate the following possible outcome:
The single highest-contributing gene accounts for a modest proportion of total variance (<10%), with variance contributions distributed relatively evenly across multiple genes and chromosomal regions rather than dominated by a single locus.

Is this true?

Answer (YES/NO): NO